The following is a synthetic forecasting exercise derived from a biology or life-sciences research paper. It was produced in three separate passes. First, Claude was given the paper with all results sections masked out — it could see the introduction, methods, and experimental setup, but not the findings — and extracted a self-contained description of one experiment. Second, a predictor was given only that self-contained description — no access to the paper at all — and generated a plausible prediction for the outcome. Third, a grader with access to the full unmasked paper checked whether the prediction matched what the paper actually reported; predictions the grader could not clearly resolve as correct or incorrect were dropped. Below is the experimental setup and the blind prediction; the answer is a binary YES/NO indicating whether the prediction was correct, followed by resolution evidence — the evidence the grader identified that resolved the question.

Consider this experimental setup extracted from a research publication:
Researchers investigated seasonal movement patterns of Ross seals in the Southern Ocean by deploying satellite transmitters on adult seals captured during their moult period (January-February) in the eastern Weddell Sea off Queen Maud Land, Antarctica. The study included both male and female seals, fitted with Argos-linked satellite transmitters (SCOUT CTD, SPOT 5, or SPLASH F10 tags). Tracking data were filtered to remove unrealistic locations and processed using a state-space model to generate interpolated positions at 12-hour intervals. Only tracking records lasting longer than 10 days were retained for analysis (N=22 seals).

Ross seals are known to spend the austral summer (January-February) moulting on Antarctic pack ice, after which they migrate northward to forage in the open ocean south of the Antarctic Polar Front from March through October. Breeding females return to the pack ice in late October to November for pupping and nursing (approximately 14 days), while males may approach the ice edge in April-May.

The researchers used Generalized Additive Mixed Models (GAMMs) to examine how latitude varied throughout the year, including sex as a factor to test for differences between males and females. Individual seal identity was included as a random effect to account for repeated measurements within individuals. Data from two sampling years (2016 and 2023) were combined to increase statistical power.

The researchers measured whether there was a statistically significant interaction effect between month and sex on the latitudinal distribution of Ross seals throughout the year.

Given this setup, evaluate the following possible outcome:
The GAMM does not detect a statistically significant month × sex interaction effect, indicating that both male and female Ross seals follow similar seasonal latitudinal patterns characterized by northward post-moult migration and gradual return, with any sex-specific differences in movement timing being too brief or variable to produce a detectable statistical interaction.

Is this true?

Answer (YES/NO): NO